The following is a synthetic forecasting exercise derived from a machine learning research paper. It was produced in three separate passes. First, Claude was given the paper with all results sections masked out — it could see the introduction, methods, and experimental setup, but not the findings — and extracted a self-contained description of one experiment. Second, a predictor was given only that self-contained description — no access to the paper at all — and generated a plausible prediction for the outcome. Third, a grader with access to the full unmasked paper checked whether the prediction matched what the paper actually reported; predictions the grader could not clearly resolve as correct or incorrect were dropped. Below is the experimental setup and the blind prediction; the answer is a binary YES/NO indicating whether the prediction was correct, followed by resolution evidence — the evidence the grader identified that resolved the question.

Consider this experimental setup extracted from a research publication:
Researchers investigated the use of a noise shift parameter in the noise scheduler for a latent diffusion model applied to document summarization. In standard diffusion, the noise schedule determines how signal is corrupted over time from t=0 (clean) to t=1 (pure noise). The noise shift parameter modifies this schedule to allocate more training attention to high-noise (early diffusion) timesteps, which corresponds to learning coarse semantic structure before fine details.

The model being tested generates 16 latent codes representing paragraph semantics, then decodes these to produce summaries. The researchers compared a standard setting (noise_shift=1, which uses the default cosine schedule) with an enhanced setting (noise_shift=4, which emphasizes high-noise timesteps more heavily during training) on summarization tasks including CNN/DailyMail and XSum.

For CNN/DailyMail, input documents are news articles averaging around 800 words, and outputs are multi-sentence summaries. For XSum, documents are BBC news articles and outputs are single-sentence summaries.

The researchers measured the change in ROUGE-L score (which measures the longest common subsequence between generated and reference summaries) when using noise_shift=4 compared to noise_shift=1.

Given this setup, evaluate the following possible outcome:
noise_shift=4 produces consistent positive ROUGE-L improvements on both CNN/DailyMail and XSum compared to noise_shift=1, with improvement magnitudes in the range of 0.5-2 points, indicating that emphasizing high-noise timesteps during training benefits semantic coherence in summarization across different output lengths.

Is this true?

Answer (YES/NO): YES